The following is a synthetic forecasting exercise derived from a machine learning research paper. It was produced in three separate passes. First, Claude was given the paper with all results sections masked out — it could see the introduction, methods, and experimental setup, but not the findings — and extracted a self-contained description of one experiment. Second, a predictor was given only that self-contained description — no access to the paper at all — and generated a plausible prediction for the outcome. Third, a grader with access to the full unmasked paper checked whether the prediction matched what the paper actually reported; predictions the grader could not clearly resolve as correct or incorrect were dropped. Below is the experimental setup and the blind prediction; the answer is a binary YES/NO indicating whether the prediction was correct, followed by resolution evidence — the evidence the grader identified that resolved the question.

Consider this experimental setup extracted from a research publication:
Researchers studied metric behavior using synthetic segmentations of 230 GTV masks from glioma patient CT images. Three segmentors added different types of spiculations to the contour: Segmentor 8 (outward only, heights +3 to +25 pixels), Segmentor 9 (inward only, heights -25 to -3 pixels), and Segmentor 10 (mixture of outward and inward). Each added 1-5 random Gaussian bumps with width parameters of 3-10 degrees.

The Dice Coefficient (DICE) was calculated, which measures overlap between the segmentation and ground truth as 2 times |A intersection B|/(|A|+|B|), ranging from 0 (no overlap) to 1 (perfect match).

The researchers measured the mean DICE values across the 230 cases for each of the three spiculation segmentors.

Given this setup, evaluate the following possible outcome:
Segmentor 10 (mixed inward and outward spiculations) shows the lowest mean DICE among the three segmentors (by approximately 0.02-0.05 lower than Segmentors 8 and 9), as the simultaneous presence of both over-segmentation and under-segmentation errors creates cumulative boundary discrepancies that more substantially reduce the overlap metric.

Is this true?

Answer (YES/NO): NO